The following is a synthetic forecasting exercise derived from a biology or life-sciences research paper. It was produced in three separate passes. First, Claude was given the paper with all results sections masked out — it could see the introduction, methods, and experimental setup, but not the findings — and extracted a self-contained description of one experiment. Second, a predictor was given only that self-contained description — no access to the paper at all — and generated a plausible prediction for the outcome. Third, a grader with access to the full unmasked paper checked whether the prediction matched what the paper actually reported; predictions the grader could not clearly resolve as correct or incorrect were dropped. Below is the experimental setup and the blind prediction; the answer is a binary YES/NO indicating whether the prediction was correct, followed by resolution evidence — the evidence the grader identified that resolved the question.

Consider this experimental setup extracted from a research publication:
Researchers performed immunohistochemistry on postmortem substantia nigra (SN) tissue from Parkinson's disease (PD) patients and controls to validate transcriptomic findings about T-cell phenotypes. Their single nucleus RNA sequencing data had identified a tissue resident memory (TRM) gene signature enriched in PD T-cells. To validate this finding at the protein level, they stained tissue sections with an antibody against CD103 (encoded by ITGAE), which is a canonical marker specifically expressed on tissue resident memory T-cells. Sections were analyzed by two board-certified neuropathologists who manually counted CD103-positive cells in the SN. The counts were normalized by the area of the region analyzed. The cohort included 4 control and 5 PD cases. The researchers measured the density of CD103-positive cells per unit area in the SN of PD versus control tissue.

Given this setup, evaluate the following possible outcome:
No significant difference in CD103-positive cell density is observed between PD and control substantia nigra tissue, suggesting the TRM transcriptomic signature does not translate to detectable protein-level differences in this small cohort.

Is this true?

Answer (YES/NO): NO